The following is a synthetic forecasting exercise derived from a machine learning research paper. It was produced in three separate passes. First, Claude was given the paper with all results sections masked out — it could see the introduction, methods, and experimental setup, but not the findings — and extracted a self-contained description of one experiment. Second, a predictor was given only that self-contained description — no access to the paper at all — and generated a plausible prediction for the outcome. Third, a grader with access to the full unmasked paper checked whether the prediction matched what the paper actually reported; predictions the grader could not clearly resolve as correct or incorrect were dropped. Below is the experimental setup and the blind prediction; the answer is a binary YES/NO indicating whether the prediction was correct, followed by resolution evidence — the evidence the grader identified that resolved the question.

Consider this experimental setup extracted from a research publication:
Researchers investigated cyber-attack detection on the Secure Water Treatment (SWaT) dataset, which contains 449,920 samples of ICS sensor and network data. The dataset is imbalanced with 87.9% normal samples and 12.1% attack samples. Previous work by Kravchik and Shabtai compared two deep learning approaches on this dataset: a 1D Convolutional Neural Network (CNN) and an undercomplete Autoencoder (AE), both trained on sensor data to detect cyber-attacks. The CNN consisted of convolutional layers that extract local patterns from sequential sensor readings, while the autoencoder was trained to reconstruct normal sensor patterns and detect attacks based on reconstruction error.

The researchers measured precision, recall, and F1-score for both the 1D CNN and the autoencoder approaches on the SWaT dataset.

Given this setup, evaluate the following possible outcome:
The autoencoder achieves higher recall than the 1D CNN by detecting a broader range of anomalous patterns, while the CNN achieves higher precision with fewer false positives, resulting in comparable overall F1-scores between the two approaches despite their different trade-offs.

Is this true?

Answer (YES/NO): NO